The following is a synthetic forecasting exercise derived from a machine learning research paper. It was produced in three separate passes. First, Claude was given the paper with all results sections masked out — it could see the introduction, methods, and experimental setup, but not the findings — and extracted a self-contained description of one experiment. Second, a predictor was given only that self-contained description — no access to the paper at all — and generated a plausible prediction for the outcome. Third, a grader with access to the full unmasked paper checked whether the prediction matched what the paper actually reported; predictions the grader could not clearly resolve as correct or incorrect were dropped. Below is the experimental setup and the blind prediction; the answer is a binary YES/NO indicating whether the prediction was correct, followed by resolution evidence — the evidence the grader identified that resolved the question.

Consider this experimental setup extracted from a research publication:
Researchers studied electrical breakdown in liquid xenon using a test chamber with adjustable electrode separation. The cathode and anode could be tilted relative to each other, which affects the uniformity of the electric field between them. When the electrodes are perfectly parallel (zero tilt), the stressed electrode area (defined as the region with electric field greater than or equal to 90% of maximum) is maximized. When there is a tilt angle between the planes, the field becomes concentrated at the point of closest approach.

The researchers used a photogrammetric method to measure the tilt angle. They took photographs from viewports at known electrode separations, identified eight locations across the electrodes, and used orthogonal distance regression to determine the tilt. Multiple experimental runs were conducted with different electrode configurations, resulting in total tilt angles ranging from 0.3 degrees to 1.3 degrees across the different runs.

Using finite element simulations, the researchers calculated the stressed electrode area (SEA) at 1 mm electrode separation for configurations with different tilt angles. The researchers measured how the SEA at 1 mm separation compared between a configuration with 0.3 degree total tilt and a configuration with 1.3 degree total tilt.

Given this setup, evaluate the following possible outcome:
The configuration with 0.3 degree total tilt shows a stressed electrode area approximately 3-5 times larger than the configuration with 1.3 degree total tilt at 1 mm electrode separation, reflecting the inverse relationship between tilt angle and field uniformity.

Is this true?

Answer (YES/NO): NO